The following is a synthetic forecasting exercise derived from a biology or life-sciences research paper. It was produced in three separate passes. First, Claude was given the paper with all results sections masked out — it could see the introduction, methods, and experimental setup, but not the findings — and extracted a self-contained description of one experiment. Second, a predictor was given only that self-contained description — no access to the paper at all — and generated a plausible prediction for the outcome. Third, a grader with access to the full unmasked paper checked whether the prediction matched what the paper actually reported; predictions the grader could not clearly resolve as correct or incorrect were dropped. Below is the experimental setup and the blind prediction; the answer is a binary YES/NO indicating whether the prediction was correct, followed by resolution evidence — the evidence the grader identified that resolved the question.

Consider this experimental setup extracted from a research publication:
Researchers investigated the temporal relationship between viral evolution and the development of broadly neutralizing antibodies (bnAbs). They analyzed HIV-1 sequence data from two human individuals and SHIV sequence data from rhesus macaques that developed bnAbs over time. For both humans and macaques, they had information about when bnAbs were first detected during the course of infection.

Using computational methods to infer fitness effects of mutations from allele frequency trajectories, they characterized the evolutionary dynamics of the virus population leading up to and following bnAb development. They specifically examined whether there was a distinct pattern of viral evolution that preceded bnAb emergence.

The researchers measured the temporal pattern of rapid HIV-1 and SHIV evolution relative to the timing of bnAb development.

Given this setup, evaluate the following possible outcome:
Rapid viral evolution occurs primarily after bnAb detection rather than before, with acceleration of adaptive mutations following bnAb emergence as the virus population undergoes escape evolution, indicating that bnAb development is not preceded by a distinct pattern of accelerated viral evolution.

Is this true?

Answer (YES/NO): NO